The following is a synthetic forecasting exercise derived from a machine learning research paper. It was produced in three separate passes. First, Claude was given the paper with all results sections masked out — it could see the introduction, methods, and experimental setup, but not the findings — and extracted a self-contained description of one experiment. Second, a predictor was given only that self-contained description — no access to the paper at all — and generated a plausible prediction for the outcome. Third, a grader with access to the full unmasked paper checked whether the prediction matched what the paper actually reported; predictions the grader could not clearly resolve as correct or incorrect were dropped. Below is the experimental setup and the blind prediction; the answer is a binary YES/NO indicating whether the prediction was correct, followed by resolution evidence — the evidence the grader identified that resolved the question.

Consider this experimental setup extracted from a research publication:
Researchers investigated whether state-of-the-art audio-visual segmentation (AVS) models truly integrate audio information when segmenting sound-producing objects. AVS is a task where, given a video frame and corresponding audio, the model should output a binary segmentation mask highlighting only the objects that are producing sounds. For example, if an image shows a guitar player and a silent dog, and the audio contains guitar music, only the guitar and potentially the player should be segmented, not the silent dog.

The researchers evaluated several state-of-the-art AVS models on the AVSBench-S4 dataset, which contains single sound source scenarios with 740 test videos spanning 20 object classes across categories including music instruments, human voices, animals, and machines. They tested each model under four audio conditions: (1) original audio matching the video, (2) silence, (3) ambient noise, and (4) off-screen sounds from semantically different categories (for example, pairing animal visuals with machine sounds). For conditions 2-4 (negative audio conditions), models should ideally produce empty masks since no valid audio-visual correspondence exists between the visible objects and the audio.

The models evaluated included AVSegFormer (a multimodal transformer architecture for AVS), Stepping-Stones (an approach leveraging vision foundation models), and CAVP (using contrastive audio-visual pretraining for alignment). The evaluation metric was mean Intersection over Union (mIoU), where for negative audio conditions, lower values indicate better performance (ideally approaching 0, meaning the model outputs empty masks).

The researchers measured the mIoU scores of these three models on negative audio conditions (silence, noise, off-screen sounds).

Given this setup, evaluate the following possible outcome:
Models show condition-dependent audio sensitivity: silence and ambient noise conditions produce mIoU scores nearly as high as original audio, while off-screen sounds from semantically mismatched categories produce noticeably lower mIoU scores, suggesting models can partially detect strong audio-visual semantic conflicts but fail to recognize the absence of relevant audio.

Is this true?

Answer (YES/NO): NO